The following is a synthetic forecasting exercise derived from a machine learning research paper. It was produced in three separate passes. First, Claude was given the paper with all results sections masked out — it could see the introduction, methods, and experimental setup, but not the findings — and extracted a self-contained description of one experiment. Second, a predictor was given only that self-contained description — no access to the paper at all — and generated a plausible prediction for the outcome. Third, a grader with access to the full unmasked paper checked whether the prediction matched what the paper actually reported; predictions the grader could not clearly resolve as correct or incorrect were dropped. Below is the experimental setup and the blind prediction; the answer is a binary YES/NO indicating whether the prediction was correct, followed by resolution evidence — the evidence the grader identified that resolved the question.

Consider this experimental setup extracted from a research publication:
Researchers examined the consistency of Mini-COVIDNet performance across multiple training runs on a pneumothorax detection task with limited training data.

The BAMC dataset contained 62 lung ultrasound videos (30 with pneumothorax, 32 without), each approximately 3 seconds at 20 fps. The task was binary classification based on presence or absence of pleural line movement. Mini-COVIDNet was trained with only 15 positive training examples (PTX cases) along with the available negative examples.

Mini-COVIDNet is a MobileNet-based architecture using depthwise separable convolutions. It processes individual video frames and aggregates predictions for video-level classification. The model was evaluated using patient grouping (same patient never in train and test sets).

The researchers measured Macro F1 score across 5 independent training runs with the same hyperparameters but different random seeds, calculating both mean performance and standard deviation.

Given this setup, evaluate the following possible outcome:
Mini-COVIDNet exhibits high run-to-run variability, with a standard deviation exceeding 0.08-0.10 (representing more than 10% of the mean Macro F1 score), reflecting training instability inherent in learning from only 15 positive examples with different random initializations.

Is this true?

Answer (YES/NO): YES